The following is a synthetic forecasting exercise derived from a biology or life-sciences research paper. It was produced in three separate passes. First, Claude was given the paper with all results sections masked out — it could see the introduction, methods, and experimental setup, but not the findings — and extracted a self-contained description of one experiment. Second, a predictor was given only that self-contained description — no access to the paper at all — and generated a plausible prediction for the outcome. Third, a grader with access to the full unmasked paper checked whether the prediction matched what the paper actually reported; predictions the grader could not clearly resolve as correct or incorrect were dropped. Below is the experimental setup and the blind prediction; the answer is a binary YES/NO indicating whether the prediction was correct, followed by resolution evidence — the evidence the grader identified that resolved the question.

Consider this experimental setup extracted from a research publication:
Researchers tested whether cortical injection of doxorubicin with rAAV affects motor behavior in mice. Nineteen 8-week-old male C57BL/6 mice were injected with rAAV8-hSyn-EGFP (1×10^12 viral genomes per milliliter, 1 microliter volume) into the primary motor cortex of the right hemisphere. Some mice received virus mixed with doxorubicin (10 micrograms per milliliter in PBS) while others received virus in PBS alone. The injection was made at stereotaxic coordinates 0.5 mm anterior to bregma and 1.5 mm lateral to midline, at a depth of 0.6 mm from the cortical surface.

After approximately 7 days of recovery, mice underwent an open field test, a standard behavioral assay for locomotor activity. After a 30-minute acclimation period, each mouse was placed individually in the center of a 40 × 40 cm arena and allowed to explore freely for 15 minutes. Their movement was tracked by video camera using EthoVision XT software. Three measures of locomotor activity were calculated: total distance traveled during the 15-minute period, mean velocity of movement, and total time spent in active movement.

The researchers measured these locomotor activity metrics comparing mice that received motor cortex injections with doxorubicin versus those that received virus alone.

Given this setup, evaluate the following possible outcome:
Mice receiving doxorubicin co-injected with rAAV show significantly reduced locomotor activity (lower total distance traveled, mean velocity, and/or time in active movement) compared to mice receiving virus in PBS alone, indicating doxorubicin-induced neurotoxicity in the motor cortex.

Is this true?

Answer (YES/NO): NO